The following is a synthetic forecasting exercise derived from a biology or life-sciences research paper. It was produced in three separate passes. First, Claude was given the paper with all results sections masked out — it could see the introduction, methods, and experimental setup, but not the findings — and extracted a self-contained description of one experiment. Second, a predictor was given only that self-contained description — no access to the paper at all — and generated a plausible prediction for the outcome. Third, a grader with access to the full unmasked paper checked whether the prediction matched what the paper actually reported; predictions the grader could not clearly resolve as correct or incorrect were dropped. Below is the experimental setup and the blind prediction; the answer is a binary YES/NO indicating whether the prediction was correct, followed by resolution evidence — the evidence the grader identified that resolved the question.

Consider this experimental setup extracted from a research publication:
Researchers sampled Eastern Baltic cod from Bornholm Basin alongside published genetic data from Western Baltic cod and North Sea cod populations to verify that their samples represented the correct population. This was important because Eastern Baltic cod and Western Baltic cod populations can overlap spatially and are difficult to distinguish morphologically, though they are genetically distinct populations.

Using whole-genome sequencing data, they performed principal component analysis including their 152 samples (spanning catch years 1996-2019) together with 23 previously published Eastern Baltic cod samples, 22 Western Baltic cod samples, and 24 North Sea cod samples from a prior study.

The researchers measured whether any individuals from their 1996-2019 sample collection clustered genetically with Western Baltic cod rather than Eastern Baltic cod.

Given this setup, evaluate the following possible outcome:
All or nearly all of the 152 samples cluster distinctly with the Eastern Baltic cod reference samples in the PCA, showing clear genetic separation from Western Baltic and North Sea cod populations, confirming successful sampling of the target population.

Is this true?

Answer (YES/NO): NO